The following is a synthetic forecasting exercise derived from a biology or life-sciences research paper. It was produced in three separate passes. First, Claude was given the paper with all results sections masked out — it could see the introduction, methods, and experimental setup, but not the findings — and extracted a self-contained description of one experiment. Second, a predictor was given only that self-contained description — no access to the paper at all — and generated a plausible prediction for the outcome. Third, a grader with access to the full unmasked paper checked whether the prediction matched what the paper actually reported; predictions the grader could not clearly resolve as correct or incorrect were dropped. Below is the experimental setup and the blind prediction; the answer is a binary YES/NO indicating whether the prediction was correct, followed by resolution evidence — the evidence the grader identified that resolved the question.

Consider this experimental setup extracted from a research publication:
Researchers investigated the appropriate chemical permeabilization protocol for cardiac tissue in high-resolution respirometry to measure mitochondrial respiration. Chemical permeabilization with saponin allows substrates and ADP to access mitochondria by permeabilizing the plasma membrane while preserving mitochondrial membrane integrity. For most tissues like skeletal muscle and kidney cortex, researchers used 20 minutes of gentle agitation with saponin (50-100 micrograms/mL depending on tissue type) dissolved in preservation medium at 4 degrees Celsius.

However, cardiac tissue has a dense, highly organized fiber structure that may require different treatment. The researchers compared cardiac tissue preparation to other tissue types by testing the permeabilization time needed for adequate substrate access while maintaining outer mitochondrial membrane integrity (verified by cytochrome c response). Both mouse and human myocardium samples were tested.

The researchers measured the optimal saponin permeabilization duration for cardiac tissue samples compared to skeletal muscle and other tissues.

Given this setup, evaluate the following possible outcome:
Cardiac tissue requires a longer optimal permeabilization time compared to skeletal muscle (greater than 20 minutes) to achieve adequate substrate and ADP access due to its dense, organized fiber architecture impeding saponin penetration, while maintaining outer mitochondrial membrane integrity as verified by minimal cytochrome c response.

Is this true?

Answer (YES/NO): YES